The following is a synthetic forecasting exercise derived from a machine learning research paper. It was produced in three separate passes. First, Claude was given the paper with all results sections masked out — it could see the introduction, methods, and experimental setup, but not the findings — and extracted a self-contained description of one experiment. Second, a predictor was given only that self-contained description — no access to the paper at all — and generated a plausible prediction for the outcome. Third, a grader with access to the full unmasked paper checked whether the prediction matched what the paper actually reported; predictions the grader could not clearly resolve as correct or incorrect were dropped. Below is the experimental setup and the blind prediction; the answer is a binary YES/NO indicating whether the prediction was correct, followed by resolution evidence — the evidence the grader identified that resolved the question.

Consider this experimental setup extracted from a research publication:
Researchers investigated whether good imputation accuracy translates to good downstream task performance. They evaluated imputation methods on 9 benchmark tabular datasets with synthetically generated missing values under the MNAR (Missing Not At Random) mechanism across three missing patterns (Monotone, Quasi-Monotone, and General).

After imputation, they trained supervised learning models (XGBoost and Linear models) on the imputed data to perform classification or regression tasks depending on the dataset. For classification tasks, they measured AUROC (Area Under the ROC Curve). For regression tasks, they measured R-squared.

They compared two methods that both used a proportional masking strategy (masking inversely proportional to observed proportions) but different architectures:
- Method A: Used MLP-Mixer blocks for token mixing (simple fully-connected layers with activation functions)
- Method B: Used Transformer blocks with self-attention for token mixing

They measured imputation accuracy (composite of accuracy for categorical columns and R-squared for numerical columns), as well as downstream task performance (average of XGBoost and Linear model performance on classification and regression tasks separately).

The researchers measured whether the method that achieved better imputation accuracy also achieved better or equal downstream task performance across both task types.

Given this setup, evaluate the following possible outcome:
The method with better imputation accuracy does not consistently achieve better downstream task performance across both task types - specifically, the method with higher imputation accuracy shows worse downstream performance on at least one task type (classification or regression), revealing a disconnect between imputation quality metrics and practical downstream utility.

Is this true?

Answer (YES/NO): YES